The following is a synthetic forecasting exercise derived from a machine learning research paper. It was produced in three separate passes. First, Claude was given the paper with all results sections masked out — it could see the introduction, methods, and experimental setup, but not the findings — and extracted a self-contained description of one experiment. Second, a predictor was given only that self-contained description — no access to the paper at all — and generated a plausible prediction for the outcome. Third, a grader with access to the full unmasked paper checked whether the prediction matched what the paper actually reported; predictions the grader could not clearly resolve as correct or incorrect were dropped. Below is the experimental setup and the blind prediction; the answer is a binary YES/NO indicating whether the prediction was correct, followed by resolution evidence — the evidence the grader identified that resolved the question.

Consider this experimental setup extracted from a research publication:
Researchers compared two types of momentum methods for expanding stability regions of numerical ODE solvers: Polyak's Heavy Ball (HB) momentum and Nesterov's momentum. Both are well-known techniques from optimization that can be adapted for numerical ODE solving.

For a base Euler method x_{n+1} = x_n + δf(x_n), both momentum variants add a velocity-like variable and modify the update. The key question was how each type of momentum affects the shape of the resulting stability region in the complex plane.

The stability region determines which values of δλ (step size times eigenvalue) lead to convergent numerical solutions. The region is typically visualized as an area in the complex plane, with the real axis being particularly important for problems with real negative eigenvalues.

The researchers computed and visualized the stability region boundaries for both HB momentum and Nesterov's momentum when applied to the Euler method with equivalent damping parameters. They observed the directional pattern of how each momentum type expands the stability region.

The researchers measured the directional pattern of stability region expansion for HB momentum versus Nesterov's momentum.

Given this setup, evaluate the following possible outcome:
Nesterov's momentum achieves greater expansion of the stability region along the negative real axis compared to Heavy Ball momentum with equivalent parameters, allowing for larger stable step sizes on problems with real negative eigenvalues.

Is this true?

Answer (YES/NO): NO